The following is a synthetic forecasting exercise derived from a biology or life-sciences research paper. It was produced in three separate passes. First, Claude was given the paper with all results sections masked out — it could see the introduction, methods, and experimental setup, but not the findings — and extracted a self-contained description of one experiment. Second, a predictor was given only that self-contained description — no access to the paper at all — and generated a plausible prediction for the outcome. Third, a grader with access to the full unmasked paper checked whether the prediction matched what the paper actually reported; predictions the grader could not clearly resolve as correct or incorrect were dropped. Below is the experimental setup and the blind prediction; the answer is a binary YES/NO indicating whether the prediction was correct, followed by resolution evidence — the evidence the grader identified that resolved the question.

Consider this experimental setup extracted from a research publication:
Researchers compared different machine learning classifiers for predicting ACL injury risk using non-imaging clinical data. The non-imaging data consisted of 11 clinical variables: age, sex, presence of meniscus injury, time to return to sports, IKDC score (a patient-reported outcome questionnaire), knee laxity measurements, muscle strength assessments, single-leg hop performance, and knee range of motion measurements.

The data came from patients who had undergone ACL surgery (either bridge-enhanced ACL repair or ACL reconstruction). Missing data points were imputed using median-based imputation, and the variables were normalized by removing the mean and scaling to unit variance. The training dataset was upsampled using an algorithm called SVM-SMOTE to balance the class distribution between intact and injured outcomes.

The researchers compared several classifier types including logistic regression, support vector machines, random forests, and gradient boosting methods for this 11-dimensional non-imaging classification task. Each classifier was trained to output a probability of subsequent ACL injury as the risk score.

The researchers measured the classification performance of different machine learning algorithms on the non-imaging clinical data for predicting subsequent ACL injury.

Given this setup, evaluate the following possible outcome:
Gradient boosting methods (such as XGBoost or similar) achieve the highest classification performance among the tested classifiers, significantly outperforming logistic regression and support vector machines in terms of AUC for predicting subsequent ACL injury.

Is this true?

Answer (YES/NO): NO